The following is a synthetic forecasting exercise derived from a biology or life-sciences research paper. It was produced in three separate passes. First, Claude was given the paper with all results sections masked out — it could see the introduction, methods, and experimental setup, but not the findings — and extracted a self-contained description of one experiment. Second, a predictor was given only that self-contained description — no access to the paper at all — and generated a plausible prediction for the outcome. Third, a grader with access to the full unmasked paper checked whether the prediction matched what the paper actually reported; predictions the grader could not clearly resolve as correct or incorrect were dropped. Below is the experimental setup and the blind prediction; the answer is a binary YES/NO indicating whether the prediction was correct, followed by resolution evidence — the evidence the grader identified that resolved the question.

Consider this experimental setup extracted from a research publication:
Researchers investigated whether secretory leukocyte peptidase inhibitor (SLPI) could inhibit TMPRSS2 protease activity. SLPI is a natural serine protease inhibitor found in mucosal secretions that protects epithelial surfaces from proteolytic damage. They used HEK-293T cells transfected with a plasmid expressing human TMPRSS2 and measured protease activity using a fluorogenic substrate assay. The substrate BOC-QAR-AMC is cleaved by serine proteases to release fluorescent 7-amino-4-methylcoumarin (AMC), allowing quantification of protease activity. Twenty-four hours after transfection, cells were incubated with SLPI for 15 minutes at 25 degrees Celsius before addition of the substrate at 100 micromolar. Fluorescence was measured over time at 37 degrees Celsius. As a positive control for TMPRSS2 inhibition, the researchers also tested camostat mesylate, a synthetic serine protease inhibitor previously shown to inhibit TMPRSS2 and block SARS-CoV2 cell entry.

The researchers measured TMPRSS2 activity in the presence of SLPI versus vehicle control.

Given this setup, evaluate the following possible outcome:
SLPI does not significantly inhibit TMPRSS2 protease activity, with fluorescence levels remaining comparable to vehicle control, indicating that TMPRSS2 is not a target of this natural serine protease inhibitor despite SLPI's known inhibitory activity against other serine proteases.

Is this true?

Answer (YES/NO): YES